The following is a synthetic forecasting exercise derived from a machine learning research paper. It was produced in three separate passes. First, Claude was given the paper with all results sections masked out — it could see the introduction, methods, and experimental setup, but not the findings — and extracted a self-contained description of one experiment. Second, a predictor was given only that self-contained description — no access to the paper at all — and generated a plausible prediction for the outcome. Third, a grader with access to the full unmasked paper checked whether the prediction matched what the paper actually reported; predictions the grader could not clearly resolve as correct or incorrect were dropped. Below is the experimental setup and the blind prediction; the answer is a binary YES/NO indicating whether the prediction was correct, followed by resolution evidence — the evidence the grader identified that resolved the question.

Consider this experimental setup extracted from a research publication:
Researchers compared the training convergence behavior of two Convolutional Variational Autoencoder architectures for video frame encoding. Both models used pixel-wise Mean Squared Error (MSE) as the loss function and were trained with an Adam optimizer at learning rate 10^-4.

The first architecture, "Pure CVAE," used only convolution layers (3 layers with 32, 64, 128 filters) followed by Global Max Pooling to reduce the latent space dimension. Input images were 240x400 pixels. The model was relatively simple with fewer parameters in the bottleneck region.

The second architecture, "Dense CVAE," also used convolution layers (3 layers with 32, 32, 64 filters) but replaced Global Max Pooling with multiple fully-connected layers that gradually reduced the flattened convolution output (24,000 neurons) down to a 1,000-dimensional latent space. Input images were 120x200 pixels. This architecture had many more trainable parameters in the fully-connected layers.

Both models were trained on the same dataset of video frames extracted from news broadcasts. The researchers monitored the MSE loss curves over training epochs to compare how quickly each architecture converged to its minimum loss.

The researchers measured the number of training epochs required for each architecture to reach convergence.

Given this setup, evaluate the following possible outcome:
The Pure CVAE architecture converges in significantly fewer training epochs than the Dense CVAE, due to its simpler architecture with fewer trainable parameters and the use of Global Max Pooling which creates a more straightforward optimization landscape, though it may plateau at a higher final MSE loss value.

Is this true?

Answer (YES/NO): YES